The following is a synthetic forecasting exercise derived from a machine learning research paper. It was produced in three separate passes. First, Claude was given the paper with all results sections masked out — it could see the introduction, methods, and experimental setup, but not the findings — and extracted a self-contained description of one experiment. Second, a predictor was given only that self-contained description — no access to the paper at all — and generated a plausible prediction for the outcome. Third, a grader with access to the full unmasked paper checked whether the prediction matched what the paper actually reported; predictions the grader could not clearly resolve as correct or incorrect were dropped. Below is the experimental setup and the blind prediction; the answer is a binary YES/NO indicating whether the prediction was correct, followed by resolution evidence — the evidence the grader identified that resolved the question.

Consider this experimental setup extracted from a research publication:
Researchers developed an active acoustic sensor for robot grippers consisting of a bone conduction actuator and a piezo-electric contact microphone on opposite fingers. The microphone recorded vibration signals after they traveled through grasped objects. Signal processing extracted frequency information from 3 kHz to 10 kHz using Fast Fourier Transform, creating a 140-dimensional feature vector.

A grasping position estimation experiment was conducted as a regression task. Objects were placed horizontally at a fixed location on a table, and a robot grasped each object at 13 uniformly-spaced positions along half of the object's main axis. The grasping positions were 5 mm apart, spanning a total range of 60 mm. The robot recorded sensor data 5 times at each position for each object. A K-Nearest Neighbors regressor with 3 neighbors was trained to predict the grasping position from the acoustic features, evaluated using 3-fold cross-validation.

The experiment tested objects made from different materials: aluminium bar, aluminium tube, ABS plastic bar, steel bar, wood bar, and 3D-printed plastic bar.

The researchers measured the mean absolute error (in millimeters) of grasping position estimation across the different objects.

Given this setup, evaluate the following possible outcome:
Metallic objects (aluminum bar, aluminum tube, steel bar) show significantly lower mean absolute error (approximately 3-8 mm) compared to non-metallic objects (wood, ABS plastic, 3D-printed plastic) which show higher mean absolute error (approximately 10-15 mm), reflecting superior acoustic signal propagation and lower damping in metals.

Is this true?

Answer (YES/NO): NO